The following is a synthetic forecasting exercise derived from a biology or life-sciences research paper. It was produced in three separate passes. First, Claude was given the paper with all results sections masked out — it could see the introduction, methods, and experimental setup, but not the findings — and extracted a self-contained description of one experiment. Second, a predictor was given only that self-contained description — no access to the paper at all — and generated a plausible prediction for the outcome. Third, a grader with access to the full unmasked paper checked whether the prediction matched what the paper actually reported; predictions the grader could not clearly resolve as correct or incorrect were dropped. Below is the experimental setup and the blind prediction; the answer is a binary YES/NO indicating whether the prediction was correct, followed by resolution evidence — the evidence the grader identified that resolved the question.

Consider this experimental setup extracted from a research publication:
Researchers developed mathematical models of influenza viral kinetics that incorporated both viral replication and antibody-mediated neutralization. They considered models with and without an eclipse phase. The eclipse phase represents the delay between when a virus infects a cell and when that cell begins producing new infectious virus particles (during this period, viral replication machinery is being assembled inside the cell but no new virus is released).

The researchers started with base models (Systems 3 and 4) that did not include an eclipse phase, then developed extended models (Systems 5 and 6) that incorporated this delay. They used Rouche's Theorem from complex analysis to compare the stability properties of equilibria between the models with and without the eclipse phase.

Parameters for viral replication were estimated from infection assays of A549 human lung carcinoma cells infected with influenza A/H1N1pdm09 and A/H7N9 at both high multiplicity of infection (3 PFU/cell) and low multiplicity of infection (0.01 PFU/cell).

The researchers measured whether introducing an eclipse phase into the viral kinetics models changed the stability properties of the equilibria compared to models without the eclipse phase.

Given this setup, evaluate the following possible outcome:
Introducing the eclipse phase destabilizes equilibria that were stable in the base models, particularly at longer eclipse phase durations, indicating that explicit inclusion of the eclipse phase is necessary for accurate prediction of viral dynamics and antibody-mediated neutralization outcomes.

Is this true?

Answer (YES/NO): NO